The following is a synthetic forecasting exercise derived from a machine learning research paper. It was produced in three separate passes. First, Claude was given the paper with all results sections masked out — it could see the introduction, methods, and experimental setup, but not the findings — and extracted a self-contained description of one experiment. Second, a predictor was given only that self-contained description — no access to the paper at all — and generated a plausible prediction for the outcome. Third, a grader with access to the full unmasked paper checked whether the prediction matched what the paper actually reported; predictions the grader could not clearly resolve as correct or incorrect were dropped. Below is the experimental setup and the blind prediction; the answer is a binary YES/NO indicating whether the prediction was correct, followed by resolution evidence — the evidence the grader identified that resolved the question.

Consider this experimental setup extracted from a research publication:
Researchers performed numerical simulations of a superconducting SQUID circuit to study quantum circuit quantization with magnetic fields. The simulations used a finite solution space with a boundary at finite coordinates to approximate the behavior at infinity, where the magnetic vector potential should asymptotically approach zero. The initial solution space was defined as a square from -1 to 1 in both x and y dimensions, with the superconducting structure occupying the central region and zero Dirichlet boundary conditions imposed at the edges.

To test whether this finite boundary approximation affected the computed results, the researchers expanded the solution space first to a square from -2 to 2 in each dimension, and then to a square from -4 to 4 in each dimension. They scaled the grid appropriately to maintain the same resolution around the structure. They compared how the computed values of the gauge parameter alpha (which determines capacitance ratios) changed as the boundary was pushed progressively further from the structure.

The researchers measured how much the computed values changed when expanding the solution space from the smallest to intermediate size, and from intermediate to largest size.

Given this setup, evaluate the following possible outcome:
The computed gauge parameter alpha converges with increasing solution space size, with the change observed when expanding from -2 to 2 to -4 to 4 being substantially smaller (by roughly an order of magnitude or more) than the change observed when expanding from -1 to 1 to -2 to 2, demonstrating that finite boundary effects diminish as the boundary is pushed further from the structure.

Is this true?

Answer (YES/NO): NO